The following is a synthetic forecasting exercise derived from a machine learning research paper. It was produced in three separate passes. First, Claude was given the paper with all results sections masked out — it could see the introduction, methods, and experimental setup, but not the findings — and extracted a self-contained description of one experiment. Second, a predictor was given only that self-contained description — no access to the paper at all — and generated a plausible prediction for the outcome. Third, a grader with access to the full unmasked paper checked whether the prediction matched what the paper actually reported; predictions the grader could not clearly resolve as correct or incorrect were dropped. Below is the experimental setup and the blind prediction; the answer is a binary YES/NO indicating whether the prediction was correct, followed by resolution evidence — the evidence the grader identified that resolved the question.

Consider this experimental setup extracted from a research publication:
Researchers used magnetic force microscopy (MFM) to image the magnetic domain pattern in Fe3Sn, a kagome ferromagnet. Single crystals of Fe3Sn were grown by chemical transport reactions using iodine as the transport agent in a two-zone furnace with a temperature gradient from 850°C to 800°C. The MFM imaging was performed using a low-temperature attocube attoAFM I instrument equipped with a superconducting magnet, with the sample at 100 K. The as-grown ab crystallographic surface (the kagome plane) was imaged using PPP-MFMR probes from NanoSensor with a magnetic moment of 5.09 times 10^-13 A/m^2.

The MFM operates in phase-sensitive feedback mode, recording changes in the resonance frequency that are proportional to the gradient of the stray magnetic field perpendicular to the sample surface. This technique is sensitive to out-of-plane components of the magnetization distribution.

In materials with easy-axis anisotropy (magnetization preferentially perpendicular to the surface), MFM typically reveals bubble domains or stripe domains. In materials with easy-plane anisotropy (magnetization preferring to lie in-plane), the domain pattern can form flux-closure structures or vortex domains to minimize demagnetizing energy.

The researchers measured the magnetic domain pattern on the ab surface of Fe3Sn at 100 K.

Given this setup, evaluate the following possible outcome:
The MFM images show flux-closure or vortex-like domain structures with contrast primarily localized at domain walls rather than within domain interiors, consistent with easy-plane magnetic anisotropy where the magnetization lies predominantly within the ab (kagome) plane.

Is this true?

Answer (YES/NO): YES